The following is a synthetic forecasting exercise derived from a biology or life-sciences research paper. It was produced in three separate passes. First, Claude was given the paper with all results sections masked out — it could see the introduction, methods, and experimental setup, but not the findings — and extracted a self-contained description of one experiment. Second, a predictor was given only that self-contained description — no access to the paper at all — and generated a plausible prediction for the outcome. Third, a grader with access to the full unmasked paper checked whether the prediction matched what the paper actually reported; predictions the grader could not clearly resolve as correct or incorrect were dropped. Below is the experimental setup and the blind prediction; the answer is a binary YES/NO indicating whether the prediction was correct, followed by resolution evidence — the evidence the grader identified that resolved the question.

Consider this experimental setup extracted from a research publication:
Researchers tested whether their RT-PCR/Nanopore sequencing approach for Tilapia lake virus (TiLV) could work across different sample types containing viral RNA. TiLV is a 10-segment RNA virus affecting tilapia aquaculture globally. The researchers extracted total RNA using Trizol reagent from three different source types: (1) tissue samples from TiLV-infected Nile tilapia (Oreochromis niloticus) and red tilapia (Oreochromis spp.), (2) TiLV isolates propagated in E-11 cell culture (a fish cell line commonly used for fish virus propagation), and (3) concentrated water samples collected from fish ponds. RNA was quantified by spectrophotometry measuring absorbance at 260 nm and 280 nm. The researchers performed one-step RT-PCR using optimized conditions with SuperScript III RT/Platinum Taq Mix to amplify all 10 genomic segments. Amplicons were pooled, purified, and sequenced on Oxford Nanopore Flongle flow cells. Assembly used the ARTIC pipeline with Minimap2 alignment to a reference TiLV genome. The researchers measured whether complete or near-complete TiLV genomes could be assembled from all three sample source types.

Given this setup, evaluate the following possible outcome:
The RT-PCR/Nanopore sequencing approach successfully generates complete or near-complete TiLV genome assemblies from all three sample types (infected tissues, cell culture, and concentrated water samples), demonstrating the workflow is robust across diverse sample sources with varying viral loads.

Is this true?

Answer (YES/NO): YES